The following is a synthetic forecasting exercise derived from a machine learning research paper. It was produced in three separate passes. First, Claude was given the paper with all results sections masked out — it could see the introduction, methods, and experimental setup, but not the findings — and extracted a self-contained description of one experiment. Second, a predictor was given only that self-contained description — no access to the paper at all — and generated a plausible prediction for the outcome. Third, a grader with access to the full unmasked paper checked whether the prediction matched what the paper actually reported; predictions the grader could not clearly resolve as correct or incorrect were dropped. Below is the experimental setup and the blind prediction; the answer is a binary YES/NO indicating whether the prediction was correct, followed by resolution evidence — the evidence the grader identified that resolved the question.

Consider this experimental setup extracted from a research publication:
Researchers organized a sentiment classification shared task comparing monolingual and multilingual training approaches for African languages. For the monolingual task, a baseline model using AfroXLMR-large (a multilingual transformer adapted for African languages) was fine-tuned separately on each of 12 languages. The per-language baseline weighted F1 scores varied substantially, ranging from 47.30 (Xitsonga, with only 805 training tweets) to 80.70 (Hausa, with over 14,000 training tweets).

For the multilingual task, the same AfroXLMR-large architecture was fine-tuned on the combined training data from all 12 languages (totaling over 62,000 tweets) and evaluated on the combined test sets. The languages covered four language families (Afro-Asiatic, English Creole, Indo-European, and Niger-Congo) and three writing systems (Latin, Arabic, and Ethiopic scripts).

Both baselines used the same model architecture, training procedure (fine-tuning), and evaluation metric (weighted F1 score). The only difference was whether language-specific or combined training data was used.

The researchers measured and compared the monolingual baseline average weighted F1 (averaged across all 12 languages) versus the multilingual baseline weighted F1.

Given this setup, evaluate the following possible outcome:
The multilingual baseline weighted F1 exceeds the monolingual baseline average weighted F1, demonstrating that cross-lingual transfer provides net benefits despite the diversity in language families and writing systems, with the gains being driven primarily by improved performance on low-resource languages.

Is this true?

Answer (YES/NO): NO